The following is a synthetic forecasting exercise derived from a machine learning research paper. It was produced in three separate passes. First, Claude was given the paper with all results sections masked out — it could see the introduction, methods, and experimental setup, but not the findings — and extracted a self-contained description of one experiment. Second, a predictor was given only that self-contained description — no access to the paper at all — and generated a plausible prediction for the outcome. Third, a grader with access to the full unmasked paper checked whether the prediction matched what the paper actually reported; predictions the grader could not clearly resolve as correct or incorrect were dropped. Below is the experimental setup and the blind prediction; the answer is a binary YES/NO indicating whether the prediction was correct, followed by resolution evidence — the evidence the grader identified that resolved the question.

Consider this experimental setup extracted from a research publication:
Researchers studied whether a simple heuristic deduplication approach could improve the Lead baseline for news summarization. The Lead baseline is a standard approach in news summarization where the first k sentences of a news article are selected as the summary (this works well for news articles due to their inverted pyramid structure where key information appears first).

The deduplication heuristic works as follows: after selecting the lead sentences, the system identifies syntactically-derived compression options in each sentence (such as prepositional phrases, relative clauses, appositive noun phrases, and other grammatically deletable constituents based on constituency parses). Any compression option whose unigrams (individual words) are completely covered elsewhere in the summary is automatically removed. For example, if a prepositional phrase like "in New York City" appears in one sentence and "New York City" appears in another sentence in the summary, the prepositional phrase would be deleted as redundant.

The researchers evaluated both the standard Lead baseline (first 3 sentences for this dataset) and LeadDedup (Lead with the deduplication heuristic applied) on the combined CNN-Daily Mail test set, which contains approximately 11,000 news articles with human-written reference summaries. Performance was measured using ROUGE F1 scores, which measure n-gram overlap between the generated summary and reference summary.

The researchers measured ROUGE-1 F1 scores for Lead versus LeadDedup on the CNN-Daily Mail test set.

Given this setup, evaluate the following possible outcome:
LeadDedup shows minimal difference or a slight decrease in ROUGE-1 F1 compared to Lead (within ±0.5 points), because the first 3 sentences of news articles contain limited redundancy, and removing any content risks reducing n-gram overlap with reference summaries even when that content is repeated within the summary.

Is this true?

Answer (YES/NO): YES